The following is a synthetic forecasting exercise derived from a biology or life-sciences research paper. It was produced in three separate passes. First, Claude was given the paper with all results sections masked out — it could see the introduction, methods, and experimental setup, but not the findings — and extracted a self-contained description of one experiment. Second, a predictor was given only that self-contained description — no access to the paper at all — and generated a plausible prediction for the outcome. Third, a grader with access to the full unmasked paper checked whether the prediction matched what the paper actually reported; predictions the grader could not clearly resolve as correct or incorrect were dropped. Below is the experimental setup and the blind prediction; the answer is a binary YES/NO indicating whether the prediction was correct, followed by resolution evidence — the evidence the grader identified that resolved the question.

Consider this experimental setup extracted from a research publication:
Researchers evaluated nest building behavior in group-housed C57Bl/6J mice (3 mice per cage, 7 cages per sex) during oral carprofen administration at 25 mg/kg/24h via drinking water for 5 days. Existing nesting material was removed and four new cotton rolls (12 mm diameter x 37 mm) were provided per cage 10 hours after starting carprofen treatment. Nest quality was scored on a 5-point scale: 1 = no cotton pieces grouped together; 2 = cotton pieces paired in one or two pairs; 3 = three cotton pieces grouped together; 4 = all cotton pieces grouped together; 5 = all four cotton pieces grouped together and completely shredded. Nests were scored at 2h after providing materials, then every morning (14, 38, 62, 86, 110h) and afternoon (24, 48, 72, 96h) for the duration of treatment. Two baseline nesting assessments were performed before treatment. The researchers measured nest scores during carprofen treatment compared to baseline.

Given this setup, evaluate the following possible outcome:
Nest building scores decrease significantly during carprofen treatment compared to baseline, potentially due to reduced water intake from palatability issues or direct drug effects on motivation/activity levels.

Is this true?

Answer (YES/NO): NO